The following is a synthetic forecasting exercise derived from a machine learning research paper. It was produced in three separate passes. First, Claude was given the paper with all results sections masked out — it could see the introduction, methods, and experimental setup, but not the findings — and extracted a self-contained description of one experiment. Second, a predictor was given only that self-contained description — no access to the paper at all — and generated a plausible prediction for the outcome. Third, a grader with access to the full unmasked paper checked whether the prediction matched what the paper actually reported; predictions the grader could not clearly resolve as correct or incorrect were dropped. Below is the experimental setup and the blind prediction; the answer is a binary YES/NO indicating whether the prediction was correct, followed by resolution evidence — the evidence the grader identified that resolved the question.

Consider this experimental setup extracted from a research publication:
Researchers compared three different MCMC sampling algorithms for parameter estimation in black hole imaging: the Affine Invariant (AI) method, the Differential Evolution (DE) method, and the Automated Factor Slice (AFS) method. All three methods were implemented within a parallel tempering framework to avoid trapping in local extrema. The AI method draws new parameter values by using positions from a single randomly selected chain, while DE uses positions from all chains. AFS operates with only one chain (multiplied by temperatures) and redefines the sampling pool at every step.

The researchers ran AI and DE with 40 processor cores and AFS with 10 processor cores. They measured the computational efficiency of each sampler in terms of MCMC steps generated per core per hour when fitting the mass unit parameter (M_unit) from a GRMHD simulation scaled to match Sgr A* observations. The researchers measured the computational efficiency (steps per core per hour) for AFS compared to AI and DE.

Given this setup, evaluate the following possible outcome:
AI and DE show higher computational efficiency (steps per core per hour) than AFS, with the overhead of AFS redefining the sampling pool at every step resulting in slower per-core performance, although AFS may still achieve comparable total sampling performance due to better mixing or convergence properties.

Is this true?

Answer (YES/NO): NO